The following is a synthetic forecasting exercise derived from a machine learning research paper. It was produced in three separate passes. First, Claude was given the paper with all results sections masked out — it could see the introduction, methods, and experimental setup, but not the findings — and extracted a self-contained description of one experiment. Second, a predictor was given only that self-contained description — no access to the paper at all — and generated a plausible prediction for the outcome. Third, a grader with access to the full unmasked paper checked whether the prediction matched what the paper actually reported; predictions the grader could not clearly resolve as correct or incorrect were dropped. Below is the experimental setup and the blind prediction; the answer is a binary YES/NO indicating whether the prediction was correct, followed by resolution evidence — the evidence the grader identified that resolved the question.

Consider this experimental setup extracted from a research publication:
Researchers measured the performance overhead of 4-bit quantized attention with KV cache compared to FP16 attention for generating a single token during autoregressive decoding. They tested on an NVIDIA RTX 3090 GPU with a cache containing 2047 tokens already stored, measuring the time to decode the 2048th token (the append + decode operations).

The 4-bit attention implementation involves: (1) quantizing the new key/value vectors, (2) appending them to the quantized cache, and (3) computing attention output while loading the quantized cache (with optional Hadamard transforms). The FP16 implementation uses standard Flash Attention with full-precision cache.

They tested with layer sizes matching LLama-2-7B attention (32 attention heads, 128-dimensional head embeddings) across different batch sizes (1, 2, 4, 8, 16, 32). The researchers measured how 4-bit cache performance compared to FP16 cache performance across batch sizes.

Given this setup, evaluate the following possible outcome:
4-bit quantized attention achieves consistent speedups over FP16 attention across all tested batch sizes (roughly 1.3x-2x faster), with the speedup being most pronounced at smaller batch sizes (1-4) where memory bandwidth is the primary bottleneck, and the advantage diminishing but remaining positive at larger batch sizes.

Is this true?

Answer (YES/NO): NO